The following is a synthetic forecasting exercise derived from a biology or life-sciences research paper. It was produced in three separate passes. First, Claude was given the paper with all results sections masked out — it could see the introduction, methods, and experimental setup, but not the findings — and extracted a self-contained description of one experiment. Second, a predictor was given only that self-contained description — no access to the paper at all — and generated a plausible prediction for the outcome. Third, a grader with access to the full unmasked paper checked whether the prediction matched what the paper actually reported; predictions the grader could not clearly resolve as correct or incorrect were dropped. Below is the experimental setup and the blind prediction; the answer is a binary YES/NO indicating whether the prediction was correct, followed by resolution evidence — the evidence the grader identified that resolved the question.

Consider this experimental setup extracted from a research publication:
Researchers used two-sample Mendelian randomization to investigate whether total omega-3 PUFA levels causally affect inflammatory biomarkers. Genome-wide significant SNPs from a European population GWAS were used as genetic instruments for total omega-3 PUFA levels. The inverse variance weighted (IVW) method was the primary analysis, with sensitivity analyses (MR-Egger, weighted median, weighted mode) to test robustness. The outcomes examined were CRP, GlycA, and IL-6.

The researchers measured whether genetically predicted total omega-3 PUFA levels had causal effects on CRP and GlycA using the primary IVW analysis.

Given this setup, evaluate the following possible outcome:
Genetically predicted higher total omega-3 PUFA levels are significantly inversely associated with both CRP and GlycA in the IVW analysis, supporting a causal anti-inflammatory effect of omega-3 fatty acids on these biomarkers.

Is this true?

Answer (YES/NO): NO